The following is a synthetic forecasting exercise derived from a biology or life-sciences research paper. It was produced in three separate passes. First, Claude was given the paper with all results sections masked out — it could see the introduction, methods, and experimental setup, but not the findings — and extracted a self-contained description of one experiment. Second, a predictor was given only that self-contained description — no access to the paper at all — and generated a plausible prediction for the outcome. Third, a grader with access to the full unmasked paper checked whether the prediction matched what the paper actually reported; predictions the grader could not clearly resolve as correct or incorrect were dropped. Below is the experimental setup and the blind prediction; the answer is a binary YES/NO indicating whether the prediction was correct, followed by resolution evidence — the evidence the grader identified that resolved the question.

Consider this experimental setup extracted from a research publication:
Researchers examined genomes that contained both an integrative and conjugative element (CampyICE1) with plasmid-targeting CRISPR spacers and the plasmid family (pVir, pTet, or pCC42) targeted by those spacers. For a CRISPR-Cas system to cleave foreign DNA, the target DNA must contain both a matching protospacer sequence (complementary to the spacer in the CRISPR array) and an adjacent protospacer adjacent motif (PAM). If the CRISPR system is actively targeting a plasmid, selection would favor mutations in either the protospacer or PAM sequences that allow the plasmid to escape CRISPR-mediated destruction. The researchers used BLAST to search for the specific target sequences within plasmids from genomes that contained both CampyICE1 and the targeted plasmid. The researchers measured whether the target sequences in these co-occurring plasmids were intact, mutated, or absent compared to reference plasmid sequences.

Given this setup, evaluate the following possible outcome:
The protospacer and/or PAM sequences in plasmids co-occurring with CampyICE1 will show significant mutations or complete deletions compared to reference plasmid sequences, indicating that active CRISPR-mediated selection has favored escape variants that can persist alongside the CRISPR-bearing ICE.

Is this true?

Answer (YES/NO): NO